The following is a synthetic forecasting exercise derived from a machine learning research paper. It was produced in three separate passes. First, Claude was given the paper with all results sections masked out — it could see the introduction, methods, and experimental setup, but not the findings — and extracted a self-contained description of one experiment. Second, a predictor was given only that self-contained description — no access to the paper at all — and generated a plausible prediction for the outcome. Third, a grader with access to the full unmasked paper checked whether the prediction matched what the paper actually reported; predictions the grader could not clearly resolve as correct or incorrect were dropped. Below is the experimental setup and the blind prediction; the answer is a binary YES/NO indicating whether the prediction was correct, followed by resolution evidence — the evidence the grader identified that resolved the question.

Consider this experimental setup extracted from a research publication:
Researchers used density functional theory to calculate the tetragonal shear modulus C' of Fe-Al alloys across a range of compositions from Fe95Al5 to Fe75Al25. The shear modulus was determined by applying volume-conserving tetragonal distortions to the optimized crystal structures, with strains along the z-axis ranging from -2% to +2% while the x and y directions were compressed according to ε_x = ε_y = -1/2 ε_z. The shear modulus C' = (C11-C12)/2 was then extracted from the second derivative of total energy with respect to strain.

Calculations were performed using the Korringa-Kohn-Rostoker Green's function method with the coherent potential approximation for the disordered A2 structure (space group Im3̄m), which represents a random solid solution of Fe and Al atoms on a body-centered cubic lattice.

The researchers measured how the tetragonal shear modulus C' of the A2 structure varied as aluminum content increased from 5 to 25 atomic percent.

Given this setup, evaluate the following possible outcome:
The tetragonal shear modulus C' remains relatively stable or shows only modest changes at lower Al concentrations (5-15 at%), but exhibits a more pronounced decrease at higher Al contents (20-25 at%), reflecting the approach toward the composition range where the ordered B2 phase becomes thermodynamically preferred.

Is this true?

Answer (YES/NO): NO